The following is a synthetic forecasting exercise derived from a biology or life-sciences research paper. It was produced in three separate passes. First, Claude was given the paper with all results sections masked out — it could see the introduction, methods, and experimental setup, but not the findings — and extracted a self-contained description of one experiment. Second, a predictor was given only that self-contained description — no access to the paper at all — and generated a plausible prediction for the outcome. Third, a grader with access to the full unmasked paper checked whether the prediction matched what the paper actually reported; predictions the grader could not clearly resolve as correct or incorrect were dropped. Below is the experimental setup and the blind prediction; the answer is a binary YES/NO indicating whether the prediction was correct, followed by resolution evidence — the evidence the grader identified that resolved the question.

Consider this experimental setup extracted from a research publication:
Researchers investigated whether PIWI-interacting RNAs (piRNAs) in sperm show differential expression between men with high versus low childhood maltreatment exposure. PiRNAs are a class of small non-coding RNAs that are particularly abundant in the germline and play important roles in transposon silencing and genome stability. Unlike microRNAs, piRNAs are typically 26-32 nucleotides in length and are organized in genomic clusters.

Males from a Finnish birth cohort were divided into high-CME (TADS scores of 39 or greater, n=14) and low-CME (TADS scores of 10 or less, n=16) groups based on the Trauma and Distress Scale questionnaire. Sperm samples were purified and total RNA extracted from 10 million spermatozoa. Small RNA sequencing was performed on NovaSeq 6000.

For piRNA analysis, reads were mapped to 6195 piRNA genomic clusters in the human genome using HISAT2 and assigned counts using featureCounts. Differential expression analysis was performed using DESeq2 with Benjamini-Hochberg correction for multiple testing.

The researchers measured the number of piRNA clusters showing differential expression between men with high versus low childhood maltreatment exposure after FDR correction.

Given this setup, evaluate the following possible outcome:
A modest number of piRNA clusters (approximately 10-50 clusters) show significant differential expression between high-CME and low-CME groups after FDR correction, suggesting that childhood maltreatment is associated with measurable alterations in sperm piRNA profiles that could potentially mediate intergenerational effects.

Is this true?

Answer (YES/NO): NO